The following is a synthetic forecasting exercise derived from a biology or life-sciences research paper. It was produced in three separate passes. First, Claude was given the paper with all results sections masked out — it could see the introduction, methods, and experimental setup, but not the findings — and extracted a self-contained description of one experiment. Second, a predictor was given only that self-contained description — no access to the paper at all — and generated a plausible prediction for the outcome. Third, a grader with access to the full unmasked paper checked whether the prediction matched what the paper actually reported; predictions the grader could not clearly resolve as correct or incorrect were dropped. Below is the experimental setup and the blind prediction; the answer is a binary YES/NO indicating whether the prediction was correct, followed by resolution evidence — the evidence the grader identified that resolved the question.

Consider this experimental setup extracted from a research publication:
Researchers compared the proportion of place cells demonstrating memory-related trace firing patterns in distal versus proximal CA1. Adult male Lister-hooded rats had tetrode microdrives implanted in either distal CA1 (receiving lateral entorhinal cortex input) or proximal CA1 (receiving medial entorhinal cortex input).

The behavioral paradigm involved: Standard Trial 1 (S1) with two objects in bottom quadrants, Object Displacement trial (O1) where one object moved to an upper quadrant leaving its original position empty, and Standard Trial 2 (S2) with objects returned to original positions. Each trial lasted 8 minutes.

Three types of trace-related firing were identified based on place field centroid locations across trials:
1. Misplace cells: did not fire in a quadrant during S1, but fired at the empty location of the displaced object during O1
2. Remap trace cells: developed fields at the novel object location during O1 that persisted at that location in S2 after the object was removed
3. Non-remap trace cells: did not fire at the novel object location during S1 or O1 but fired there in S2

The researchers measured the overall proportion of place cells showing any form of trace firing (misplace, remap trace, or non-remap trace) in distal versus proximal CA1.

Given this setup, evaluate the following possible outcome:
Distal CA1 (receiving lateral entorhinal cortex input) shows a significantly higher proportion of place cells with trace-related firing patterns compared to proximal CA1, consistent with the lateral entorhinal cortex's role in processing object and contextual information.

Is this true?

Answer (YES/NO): NO